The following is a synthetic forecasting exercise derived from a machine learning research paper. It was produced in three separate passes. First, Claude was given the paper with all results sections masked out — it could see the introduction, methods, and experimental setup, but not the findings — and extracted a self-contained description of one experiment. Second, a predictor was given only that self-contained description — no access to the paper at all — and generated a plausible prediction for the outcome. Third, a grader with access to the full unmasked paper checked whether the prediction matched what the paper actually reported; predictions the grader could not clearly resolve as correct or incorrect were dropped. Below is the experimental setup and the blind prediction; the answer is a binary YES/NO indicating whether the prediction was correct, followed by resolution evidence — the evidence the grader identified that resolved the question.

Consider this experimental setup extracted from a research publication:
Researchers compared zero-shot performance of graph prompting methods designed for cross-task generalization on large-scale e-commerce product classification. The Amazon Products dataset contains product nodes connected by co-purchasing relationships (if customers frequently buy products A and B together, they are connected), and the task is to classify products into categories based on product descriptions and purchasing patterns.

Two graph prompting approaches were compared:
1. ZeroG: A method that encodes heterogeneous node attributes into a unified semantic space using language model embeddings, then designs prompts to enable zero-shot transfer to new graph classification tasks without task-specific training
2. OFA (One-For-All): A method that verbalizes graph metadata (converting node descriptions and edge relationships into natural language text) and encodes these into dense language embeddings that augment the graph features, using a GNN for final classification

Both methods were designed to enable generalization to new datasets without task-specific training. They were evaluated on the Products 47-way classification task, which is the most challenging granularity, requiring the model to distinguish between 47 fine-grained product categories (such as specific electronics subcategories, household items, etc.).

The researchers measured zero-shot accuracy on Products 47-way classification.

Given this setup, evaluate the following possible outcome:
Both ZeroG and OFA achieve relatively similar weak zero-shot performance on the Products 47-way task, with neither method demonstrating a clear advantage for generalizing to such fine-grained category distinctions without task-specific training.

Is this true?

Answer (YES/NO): NO